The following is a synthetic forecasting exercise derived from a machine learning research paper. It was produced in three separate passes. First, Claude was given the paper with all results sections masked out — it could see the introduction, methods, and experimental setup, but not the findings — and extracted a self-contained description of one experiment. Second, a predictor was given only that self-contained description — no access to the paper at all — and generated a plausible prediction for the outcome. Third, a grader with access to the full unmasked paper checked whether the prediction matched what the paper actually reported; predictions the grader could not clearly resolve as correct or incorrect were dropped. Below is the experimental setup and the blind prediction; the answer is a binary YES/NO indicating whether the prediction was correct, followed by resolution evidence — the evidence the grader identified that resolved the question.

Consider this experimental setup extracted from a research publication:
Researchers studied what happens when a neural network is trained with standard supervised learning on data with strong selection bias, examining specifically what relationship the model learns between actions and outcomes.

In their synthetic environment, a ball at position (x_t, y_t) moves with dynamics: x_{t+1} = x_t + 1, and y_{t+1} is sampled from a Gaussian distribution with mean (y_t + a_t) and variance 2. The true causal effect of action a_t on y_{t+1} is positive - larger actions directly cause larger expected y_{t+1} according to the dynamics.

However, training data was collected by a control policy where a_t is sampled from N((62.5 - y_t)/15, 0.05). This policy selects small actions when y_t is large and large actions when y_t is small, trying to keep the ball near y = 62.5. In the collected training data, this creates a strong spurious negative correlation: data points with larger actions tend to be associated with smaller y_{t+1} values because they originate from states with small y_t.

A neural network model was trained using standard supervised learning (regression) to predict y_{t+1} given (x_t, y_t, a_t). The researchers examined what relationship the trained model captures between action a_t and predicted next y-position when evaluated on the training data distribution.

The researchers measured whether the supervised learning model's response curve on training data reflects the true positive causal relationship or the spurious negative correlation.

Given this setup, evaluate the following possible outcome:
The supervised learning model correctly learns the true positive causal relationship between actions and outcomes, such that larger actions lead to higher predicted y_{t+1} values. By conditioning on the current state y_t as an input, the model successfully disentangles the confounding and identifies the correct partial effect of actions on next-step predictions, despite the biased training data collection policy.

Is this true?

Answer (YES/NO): NO